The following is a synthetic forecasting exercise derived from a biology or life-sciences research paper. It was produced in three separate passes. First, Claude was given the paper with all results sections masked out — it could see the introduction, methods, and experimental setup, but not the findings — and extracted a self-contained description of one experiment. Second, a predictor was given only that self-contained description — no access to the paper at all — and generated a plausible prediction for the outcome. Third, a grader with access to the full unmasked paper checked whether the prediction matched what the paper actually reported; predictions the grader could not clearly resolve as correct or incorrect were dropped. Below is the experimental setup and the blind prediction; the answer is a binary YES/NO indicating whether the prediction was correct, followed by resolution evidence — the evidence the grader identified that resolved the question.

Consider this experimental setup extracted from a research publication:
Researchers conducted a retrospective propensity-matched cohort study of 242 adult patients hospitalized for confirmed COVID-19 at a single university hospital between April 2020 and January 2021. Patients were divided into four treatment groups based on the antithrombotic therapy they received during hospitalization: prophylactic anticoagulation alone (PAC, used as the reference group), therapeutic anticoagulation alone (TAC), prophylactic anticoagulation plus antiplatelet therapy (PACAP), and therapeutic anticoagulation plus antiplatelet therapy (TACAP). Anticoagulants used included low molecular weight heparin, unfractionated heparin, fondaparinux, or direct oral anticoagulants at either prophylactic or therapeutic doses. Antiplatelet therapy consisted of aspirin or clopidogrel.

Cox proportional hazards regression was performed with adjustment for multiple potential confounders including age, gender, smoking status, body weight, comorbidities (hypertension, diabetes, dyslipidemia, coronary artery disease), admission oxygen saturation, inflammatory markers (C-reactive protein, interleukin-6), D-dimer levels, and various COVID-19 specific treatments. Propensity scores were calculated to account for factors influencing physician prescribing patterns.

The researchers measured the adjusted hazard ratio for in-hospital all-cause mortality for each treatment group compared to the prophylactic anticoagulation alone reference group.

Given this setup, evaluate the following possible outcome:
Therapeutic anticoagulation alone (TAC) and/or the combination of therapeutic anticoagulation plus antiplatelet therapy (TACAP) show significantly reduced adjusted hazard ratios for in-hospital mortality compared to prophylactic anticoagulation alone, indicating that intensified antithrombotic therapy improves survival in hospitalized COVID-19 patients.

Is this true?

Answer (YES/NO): YES